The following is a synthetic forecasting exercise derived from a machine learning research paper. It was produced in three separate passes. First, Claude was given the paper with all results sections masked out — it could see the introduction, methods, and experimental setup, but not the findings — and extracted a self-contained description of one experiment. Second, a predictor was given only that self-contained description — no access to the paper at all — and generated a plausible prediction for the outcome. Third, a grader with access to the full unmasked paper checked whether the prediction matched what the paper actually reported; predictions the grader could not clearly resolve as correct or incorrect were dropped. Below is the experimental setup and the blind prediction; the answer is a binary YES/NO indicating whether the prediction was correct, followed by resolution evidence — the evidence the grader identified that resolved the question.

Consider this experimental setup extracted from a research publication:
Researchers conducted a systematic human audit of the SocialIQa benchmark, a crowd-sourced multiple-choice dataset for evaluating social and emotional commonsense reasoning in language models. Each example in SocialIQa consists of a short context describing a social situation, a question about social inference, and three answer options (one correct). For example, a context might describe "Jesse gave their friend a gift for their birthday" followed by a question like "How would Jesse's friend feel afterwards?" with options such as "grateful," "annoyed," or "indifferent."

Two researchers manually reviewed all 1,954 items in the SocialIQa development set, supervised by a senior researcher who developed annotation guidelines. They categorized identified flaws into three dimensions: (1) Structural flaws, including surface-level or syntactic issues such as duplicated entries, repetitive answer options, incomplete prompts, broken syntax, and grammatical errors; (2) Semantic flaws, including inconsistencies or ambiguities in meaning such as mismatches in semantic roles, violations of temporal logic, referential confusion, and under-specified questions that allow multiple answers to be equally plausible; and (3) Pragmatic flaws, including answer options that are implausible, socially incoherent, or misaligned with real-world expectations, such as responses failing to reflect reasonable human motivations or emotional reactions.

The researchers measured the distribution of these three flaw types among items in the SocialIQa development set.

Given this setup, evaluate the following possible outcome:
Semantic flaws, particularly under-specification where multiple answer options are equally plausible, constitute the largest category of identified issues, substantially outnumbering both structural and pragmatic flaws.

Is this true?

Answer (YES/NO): YES